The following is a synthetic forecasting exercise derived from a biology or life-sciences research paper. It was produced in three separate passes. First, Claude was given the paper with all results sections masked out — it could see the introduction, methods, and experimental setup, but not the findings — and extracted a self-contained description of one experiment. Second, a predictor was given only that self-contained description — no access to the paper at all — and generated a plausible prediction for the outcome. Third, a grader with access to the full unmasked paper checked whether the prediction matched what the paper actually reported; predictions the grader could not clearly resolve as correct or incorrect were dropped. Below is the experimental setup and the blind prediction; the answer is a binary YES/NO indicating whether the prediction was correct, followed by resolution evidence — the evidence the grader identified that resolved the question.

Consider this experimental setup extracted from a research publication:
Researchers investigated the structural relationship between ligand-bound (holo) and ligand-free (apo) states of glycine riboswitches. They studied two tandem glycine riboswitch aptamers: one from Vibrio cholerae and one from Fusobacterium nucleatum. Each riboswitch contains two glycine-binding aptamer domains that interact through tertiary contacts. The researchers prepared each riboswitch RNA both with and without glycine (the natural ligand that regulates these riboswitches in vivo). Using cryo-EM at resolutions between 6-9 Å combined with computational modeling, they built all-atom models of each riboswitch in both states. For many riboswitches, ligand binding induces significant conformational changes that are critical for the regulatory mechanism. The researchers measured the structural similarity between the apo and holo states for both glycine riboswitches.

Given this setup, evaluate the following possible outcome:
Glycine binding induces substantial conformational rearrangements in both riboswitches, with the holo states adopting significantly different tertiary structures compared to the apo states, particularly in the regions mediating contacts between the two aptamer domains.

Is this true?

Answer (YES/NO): NO